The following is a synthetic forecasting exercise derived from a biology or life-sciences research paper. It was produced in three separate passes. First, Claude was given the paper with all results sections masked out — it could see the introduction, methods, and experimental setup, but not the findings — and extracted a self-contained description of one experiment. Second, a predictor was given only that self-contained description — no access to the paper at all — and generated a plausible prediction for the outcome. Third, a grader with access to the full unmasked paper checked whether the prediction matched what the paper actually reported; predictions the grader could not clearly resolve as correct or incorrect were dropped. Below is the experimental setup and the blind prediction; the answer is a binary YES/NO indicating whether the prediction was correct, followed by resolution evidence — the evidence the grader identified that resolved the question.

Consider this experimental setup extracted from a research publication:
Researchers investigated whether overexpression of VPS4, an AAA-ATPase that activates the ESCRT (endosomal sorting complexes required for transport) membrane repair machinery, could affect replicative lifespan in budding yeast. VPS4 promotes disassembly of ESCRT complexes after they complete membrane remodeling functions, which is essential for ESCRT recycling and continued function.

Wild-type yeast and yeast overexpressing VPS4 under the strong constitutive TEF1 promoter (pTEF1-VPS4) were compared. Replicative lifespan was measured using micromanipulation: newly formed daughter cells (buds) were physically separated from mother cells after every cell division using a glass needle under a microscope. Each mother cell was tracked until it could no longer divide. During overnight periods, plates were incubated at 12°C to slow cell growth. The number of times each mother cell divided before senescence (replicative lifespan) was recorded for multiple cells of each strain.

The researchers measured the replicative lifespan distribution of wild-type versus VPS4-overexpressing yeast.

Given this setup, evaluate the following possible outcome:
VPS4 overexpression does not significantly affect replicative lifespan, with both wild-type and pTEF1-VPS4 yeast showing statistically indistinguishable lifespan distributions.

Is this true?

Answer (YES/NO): NO